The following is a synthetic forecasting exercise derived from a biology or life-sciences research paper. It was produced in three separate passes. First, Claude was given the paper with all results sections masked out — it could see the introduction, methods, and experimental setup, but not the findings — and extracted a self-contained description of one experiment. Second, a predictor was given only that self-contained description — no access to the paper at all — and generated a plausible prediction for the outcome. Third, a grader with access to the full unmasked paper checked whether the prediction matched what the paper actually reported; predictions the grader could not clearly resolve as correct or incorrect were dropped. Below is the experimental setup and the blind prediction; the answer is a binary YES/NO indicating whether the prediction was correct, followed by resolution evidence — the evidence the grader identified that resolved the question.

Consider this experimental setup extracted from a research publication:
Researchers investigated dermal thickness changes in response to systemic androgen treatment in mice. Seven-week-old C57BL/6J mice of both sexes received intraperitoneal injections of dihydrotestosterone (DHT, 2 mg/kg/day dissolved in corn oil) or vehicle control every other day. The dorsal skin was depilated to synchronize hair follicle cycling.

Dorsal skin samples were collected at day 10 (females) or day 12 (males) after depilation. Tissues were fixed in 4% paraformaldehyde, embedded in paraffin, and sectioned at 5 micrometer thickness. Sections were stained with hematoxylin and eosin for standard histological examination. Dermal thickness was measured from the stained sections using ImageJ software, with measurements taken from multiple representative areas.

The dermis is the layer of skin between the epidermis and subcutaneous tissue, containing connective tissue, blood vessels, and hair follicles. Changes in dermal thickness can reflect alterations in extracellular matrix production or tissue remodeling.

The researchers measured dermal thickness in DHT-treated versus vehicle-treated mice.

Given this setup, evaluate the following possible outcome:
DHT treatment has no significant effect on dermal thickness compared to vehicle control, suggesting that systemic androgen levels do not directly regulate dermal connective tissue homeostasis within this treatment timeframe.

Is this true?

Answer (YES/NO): NO